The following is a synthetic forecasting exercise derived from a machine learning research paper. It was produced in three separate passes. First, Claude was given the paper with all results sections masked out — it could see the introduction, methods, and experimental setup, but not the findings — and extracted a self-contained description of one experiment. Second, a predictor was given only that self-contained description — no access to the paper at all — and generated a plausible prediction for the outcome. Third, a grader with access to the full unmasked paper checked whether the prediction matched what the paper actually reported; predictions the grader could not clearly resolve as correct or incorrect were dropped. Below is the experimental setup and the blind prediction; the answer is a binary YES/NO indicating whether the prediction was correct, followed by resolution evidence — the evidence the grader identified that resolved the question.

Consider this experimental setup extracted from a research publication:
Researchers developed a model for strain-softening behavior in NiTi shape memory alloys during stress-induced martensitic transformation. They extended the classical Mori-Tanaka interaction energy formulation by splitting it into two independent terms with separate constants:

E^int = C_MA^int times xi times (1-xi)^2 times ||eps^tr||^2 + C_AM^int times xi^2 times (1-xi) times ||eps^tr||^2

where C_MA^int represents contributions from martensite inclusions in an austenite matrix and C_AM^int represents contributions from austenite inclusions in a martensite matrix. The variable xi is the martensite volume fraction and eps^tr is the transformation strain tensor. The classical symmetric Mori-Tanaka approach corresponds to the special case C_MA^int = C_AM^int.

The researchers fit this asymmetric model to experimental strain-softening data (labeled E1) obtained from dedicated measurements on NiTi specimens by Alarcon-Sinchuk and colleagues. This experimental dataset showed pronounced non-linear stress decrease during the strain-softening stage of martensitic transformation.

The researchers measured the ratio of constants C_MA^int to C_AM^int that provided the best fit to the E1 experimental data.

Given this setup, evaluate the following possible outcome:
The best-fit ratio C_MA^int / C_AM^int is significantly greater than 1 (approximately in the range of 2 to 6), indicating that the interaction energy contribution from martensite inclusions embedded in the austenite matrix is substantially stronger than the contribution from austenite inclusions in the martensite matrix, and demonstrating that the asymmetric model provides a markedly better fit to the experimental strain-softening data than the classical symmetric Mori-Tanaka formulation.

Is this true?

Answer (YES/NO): YES